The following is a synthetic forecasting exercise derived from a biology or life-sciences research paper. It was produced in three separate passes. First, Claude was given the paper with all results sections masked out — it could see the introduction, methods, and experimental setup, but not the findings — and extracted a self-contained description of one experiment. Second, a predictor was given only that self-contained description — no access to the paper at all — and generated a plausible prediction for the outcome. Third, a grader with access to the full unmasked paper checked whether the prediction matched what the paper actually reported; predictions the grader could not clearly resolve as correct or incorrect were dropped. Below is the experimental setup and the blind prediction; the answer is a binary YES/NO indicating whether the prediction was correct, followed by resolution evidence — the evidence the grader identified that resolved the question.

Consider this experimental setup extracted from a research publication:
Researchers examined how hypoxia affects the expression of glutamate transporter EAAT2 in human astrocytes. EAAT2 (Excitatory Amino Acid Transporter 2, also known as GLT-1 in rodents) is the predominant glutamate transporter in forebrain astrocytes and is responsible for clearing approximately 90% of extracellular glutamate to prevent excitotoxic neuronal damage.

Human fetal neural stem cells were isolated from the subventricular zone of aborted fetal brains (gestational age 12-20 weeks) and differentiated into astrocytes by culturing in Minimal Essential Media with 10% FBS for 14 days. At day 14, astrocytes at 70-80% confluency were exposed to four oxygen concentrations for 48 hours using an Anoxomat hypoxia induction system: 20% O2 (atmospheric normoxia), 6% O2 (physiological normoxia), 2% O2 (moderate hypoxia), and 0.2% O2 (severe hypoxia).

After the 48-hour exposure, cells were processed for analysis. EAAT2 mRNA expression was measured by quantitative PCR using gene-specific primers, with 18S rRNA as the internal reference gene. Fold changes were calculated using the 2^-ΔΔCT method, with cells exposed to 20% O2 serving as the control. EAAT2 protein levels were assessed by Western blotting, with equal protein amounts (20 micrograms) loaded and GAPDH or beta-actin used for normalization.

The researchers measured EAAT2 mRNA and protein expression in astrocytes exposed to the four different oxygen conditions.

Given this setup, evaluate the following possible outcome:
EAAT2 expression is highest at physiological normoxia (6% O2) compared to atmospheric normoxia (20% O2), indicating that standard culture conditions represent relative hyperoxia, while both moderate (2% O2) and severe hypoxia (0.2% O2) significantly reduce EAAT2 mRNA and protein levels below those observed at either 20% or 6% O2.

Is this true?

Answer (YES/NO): NO